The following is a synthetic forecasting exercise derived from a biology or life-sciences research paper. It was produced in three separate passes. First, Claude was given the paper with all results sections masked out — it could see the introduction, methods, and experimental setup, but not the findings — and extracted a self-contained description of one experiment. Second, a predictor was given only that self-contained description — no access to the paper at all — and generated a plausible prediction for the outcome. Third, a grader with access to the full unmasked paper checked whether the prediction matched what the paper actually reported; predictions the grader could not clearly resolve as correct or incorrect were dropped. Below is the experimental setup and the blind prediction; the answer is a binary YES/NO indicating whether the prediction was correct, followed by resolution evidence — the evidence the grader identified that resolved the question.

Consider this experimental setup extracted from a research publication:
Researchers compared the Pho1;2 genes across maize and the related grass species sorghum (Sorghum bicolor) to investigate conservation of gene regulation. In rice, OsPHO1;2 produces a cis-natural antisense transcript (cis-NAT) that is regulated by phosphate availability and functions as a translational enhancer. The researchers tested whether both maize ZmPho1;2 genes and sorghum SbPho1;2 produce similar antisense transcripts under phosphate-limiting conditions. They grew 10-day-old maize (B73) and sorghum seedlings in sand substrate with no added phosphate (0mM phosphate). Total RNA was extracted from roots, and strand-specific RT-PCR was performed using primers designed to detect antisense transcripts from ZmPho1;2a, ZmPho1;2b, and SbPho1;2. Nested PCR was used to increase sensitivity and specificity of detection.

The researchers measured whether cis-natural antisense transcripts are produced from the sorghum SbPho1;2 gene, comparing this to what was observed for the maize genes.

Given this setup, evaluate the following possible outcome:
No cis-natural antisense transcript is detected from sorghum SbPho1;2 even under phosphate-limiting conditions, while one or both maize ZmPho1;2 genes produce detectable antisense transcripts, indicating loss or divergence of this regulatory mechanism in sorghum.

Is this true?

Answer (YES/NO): YES